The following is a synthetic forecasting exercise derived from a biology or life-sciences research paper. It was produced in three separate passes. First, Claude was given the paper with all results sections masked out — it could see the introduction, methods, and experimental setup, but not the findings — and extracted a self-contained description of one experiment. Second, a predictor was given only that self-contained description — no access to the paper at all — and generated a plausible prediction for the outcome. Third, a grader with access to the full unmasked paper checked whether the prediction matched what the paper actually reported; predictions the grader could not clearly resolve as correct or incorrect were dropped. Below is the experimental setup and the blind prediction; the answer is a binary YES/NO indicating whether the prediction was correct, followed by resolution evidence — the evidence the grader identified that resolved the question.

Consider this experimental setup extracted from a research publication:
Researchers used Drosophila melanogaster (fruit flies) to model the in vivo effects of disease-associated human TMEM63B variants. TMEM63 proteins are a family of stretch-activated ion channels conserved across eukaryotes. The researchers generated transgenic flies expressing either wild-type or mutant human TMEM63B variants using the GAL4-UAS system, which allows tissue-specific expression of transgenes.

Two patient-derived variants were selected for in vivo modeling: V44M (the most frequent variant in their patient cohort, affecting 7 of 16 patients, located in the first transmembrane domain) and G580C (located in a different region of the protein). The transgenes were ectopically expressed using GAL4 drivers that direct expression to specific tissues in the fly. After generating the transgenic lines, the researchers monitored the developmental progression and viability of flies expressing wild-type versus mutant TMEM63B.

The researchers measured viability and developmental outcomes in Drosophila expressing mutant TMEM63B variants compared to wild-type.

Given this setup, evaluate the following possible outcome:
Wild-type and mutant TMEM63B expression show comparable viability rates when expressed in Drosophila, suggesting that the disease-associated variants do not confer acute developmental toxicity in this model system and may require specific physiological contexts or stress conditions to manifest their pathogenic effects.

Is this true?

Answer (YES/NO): NO